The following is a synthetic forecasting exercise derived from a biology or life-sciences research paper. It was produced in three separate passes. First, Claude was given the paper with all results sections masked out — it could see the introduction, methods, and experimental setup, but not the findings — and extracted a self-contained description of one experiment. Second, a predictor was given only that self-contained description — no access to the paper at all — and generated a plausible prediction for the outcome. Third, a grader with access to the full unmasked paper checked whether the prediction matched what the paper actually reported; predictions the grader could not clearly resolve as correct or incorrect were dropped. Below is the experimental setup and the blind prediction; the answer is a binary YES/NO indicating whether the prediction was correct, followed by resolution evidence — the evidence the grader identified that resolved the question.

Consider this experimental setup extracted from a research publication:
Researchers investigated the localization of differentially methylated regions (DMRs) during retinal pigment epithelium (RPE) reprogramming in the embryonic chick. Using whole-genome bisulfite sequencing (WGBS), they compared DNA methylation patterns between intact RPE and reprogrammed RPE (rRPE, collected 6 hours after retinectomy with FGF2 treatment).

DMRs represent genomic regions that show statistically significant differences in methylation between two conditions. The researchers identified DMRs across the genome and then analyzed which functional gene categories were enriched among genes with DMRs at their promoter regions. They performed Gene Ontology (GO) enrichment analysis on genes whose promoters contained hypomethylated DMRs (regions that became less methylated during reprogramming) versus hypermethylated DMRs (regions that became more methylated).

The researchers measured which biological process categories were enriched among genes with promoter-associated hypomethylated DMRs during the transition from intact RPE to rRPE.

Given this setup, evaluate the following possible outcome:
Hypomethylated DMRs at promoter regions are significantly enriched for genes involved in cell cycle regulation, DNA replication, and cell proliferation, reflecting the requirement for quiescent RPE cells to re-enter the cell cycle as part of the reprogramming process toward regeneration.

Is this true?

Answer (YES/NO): NO